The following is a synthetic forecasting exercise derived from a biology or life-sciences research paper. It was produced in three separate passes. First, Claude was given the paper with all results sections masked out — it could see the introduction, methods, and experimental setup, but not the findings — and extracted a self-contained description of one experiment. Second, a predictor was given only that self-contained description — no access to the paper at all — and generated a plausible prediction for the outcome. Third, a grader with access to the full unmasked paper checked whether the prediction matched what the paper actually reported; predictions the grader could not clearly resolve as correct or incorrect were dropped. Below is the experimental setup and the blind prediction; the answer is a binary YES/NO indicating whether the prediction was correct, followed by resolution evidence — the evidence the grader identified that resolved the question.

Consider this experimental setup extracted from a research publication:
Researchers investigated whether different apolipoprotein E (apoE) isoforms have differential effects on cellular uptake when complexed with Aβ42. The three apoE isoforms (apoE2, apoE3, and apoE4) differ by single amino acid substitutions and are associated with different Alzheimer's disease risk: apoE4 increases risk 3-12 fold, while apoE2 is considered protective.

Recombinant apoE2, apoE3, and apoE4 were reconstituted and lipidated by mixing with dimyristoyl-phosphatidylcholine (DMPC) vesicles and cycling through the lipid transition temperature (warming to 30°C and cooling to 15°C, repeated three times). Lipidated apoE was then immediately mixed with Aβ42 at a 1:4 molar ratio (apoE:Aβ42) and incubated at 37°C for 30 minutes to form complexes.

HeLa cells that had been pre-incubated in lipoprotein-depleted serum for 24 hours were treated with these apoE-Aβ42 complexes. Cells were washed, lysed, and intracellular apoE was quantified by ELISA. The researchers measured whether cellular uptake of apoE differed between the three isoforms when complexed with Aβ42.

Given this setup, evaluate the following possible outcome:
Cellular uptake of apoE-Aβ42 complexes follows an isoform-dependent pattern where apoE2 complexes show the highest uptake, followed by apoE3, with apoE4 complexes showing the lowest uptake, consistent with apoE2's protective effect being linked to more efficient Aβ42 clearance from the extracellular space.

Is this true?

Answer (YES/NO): NO